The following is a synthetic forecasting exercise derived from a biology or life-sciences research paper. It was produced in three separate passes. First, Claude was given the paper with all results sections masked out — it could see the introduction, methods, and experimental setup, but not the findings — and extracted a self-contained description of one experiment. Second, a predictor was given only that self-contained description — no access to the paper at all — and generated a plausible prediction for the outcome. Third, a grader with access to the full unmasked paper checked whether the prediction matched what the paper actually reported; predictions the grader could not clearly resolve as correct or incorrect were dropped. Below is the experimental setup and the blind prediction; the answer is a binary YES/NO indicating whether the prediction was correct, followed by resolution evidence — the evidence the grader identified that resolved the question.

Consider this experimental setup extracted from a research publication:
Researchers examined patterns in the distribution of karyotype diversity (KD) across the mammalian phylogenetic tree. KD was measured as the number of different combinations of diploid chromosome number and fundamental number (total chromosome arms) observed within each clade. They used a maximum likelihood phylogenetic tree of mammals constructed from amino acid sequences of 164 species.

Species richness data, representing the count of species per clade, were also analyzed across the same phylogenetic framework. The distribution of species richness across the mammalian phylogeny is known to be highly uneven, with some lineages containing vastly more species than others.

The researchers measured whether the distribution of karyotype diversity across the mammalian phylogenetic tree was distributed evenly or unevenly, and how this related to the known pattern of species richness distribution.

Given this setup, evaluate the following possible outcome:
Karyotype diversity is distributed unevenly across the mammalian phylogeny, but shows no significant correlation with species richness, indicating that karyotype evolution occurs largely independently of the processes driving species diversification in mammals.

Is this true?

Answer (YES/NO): NO